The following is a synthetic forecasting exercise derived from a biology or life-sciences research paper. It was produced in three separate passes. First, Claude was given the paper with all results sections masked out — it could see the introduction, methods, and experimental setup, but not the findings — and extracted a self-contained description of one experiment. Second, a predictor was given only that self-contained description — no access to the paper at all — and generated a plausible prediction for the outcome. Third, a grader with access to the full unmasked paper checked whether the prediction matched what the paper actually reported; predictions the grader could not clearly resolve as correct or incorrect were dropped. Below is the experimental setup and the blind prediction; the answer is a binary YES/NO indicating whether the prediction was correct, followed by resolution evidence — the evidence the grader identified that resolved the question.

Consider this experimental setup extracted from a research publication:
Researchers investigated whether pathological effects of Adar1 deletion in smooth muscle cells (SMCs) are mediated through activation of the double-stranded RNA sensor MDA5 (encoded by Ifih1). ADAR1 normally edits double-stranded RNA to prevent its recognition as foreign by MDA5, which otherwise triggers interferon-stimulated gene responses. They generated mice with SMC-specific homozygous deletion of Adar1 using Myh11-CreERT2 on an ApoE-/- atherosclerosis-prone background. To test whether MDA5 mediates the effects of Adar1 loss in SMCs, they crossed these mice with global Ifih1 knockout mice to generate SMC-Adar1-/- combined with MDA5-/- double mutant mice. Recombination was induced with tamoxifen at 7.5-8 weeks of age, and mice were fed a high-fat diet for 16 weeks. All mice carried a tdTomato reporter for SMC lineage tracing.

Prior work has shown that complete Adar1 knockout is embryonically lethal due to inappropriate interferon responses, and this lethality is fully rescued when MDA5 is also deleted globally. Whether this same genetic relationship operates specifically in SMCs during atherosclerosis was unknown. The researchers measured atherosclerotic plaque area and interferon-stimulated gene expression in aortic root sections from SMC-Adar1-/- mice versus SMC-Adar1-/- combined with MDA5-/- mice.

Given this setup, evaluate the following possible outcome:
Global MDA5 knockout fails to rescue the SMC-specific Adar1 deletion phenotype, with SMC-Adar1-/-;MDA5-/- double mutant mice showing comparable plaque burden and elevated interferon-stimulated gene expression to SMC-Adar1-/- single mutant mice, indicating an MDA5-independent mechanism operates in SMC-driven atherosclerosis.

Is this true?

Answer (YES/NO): NO